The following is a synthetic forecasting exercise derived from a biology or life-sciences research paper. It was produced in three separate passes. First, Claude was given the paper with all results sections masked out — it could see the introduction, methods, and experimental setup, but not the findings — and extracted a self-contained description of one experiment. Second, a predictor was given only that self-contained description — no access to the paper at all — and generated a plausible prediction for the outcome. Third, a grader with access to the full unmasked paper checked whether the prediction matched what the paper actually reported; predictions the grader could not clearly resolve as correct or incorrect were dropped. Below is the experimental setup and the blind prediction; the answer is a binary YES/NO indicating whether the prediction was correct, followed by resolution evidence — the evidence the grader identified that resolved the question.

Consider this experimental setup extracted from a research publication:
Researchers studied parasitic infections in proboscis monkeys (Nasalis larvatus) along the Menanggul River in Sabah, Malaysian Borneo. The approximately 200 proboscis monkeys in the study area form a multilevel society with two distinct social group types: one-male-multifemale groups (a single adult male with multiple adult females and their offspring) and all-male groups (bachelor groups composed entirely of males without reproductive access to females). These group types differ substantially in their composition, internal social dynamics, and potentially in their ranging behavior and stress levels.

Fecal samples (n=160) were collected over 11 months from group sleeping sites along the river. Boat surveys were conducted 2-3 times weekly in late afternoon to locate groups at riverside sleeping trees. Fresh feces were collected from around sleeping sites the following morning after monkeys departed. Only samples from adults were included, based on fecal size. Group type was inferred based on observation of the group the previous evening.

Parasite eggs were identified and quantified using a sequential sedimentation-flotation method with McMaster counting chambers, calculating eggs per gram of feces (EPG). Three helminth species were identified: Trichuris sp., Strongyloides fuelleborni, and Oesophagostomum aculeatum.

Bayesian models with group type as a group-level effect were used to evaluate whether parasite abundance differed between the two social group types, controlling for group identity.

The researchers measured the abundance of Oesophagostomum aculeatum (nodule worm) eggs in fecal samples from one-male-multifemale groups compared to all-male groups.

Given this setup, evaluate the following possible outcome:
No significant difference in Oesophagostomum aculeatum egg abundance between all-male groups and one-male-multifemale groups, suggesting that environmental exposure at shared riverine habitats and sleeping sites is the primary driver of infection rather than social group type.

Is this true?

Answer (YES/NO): YES